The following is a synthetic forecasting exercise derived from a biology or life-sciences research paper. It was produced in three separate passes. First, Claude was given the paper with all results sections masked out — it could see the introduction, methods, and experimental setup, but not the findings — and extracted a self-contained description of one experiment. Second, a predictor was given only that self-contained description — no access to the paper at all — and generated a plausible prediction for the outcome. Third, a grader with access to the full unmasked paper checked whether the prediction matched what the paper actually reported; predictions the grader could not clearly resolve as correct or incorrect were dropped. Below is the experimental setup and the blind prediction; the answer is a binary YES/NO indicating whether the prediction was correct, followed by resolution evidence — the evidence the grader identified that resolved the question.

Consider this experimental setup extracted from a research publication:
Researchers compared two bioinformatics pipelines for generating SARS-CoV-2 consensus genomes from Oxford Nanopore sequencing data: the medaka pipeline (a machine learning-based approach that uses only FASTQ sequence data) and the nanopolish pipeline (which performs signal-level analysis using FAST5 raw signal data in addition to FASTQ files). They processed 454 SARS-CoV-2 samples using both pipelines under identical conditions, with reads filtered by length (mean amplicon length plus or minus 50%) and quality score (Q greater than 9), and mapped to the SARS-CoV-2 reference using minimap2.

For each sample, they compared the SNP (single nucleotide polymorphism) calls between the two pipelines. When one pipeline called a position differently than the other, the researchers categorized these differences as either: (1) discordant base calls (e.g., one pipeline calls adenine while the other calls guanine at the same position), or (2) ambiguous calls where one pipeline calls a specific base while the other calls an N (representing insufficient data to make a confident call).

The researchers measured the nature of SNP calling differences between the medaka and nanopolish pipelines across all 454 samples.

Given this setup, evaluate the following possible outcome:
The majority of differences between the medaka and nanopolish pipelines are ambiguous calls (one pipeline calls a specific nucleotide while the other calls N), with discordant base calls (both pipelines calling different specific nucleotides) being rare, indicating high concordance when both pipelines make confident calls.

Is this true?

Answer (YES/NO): YES